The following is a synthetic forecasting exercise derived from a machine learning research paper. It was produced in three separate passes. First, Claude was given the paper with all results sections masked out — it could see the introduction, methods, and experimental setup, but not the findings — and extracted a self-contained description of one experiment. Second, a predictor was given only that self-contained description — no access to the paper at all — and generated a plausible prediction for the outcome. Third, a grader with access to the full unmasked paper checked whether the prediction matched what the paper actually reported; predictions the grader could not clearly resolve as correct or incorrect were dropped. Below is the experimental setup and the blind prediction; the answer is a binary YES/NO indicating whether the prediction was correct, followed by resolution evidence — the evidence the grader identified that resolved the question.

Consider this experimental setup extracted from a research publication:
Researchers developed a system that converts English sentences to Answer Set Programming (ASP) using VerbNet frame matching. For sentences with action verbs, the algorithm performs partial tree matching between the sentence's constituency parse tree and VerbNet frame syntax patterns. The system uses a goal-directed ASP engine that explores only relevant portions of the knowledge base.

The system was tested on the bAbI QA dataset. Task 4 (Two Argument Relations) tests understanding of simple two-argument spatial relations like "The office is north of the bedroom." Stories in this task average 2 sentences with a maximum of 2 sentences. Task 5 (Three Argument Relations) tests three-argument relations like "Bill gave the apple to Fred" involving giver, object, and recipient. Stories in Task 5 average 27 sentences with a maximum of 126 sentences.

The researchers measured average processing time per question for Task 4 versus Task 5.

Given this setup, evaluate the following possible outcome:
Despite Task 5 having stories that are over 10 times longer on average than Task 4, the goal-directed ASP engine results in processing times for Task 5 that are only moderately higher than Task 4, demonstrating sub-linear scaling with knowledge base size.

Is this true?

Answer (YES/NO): YES